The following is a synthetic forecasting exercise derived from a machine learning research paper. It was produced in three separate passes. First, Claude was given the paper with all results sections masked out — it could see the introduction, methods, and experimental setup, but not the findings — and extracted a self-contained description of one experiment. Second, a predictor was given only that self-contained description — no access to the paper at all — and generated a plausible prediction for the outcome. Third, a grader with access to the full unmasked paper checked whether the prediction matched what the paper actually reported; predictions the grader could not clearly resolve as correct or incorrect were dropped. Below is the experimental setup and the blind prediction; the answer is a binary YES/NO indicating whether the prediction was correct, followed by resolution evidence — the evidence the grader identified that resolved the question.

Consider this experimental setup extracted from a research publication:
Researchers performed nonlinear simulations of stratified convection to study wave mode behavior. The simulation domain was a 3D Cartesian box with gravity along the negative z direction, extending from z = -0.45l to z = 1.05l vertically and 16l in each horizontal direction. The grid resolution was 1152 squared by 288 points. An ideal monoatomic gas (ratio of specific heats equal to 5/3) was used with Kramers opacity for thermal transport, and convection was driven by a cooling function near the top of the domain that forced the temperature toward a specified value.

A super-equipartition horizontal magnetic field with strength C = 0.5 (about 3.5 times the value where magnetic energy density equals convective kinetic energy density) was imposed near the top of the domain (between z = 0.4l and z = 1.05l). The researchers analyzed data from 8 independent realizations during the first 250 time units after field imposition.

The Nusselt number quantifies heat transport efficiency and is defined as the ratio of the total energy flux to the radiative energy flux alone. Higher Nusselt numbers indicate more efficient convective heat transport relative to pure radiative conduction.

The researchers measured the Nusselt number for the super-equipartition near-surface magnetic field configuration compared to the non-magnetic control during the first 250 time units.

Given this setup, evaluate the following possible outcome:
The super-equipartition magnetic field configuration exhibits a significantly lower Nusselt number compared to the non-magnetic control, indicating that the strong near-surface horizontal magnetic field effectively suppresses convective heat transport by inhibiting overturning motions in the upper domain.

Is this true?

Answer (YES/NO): NO